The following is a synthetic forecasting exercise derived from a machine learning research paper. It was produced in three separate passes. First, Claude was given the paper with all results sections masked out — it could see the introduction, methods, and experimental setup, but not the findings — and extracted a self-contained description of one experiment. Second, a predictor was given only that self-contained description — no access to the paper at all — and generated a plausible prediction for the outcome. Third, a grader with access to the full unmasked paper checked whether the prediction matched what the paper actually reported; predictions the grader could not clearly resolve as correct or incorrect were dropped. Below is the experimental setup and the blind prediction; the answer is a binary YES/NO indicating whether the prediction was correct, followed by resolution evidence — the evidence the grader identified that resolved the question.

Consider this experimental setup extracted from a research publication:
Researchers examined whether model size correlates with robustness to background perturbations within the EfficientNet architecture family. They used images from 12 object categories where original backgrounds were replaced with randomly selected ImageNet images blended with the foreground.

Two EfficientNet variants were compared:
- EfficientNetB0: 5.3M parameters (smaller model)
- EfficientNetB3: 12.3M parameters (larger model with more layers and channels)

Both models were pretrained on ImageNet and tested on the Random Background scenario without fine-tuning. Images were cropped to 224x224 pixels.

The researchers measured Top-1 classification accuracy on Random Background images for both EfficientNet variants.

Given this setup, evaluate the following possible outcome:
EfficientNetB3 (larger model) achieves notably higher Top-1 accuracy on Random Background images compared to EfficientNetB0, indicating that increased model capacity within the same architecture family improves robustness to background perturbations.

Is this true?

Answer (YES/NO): NO